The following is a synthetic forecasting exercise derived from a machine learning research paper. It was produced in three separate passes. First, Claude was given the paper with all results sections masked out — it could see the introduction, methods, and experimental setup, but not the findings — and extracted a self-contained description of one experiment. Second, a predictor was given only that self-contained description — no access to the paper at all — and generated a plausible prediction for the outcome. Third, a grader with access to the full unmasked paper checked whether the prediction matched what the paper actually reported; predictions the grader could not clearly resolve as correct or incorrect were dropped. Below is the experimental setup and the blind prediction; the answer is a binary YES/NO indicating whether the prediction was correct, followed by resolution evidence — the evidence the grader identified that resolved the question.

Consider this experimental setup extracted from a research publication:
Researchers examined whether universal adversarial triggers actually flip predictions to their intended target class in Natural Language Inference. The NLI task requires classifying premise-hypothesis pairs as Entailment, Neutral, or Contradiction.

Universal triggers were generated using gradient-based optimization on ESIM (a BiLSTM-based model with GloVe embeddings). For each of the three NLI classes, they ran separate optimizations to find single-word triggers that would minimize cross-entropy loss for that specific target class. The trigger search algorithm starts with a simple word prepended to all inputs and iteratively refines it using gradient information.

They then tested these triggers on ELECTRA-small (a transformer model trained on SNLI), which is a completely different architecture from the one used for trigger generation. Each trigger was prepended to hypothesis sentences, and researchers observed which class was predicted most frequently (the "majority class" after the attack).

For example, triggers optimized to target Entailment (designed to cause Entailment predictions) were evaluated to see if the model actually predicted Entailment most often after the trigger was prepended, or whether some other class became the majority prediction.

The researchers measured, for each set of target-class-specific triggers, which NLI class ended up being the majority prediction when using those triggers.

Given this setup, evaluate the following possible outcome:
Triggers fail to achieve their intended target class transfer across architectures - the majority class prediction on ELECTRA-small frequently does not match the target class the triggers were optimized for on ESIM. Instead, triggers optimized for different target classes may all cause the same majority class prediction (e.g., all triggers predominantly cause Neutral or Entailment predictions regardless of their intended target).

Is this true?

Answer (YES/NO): NO